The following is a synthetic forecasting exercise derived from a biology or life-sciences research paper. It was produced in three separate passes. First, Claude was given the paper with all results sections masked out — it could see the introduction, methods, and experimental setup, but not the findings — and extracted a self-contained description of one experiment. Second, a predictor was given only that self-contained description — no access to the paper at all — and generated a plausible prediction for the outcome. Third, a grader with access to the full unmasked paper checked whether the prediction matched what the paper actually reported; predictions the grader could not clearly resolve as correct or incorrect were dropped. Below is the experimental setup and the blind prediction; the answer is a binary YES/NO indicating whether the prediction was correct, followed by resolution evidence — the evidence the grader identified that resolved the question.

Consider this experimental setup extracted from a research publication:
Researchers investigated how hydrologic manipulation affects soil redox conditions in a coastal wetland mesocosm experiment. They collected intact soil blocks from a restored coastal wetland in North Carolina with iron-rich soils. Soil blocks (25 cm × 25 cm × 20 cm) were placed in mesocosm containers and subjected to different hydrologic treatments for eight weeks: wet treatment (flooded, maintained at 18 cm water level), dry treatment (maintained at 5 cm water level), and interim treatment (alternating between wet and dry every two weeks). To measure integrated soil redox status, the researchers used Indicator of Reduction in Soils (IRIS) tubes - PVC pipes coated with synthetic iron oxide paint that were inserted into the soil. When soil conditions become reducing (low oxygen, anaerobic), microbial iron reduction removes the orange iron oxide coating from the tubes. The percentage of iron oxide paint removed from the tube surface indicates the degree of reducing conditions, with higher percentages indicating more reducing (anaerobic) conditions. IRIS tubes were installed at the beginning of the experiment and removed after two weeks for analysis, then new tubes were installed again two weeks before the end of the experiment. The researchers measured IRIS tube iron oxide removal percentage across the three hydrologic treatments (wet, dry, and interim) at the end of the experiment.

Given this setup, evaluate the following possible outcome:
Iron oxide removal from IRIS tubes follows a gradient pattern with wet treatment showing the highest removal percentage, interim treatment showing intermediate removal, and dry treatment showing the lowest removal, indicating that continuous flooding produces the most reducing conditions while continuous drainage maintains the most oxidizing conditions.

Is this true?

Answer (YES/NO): NO